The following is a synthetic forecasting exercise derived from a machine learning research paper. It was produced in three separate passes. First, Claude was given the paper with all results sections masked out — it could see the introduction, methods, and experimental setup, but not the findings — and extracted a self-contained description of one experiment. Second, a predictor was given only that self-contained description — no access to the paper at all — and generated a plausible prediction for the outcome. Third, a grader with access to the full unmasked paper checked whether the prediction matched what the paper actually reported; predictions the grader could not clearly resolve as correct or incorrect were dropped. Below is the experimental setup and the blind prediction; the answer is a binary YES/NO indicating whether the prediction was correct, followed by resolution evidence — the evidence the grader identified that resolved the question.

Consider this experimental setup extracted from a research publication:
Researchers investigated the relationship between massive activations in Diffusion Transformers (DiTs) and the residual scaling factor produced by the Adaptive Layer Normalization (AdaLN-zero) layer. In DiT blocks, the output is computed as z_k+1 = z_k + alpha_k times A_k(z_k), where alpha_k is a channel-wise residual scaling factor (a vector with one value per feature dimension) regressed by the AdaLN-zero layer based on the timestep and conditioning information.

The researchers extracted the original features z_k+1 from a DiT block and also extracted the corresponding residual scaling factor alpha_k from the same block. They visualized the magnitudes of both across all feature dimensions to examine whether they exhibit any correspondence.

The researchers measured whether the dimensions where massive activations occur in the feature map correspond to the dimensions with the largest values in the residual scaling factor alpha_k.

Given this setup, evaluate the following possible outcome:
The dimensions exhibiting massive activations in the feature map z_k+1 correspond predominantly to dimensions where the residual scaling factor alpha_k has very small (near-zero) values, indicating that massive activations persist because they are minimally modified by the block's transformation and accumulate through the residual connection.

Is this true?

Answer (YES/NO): NO